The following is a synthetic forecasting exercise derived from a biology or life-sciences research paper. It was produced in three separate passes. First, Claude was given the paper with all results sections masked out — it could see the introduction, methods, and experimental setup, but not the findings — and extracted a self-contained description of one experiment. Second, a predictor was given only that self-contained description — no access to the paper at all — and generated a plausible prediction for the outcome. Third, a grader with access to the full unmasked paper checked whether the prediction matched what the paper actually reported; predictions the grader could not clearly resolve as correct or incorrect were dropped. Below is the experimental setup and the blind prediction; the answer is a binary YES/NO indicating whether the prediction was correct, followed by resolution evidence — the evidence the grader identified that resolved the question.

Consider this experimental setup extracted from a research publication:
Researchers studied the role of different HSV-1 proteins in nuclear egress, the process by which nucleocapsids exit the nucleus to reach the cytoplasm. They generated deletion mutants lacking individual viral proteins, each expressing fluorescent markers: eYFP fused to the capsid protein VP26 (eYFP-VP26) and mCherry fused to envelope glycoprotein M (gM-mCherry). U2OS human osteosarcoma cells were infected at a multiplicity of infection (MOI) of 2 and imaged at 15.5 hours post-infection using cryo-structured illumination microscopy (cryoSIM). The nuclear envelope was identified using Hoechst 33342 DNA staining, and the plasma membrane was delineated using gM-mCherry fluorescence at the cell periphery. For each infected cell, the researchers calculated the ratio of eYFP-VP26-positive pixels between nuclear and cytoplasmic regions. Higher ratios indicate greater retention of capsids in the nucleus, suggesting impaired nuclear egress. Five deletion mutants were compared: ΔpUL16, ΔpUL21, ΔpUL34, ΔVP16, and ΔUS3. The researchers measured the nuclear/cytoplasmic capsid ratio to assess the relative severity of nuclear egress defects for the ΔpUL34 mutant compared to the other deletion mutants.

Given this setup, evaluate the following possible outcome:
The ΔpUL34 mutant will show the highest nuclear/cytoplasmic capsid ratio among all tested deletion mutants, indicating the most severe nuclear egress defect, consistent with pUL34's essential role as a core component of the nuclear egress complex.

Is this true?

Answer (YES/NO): YES